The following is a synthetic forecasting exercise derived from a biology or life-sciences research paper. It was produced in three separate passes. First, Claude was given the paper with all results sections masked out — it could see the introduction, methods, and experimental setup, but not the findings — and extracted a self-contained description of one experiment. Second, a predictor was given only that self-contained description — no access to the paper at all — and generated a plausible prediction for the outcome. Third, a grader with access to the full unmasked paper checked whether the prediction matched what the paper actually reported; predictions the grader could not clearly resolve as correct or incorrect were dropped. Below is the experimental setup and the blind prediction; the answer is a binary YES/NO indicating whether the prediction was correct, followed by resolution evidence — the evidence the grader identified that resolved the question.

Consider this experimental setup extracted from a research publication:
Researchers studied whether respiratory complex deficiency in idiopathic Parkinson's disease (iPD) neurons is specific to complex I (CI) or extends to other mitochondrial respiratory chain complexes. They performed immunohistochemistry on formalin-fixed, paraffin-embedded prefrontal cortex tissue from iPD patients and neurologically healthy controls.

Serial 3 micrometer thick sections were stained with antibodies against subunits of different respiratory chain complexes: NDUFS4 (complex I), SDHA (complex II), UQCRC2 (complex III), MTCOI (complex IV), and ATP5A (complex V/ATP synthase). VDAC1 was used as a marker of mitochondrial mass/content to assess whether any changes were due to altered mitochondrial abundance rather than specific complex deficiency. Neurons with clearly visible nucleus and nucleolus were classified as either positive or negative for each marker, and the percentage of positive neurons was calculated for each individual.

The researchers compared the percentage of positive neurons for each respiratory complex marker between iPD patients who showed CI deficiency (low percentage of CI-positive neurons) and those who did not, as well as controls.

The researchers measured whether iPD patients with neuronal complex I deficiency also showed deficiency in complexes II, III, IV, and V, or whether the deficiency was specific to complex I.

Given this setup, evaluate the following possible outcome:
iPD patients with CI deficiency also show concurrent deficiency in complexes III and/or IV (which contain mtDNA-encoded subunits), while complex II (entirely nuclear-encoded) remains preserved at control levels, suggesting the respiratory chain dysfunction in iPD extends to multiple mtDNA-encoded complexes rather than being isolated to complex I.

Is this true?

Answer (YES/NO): NO